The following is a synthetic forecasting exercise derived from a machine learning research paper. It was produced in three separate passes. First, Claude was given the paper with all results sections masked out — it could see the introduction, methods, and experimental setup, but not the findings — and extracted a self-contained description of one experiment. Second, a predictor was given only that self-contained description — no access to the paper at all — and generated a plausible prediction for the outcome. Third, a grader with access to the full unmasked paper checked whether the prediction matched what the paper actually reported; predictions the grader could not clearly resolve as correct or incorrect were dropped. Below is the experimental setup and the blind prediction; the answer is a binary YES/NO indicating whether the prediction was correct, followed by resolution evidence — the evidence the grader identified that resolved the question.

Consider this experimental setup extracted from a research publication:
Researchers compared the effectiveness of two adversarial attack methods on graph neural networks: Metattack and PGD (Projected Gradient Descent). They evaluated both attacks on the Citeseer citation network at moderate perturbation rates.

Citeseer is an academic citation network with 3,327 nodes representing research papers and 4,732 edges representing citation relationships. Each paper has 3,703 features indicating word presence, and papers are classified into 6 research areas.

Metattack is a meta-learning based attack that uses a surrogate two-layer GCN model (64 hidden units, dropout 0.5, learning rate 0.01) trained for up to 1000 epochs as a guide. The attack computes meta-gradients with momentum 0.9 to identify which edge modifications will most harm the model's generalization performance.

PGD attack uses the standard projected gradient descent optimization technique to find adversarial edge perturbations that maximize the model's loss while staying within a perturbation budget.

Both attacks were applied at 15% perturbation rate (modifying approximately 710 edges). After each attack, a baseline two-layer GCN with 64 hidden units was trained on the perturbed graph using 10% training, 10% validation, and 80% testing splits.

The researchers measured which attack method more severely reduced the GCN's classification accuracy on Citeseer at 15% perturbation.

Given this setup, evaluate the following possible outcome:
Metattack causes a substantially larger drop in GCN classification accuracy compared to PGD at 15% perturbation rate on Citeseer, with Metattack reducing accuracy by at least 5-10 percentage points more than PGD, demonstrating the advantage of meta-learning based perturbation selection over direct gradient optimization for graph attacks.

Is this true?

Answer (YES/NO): YES